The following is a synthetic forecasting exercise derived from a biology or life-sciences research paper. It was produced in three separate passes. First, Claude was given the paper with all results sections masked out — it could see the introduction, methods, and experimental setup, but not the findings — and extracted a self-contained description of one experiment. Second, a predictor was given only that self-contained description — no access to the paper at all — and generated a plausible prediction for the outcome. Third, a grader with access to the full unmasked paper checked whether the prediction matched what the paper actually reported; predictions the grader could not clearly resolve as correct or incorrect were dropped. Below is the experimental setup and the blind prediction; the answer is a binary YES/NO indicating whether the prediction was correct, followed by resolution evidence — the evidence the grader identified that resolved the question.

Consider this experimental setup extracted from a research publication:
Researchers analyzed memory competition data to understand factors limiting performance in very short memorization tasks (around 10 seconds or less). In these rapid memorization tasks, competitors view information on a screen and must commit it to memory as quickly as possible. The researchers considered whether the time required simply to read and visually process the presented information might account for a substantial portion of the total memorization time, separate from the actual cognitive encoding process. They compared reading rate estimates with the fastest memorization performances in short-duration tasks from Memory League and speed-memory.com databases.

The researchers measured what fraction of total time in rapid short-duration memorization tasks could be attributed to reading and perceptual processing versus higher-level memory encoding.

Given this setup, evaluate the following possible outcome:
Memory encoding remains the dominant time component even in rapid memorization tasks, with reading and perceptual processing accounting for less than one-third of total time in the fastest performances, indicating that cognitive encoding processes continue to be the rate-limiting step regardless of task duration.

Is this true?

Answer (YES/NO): NO